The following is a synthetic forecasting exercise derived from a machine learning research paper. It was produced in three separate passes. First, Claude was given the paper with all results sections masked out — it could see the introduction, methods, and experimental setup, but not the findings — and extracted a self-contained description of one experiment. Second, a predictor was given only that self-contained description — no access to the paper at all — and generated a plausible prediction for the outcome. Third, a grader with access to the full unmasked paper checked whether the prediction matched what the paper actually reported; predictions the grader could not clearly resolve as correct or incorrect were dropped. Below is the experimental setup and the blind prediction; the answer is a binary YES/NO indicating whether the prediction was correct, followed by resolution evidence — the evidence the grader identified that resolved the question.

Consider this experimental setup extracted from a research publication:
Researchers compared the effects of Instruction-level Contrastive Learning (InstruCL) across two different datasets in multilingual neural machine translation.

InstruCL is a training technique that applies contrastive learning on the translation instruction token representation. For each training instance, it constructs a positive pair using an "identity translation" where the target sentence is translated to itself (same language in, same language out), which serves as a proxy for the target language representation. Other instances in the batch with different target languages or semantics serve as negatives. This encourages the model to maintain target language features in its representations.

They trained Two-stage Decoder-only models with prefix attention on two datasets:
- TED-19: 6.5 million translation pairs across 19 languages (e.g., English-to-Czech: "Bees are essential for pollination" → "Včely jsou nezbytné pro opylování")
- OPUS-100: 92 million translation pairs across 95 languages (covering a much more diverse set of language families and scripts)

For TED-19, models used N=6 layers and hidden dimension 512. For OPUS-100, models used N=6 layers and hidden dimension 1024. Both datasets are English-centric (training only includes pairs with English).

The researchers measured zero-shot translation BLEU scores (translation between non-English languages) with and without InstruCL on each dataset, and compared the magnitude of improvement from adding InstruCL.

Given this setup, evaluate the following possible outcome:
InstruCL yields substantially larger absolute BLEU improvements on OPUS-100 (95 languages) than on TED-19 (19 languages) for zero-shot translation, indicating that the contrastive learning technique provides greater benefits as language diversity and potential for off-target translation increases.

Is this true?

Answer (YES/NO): YES